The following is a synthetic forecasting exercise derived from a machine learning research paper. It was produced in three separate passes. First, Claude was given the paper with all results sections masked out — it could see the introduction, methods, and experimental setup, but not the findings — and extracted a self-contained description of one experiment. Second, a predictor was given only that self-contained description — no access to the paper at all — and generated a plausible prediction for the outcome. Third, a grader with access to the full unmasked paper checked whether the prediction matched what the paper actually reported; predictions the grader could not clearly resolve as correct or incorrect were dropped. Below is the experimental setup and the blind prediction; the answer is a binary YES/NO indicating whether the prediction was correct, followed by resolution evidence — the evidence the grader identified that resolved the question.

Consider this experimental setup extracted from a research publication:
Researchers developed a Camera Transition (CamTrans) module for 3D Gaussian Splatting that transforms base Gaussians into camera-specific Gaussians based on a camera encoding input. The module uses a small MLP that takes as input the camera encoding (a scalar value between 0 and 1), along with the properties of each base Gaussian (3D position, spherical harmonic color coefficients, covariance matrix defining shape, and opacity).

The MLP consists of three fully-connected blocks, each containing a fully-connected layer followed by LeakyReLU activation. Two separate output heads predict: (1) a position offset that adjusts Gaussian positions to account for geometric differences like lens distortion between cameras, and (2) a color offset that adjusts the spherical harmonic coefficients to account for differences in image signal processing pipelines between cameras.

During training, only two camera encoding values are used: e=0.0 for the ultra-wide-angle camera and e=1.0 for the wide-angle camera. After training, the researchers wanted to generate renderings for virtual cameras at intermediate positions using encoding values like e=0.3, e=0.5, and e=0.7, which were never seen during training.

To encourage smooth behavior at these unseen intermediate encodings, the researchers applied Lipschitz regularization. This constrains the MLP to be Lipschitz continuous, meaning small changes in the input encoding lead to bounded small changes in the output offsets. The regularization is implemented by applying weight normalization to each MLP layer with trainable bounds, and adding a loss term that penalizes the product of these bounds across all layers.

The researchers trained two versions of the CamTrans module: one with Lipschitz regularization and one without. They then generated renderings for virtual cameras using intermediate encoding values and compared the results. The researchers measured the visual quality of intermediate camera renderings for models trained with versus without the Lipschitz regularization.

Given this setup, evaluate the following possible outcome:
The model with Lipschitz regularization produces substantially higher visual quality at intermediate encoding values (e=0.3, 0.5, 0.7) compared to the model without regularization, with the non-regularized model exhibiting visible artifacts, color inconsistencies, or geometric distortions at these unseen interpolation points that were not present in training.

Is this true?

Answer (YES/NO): YES